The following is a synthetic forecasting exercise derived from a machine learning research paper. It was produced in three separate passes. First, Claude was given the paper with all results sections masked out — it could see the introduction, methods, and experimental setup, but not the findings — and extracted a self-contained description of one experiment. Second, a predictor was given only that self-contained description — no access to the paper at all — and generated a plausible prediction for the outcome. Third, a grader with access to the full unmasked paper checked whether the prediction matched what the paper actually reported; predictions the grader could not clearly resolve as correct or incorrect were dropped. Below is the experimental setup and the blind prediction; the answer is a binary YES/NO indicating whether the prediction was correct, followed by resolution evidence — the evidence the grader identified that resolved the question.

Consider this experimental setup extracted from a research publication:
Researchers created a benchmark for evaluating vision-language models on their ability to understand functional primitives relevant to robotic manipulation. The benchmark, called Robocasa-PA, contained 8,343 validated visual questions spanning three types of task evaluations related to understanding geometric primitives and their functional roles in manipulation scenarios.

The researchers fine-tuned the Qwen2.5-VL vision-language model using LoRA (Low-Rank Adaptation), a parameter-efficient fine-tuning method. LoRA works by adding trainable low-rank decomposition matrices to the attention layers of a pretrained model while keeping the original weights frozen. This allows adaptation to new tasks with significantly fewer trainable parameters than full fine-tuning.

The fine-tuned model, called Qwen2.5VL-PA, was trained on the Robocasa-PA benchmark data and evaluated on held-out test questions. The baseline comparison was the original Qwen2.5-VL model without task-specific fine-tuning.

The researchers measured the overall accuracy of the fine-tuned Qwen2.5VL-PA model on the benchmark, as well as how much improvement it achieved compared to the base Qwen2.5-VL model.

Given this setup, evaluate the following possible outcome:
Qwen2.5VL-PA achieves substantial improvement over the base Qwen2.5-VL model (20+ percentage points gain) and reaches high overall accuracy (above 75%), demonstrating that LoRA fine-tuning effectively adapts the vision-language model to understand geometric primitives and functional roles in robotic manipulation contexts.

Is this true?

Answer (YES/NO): YES